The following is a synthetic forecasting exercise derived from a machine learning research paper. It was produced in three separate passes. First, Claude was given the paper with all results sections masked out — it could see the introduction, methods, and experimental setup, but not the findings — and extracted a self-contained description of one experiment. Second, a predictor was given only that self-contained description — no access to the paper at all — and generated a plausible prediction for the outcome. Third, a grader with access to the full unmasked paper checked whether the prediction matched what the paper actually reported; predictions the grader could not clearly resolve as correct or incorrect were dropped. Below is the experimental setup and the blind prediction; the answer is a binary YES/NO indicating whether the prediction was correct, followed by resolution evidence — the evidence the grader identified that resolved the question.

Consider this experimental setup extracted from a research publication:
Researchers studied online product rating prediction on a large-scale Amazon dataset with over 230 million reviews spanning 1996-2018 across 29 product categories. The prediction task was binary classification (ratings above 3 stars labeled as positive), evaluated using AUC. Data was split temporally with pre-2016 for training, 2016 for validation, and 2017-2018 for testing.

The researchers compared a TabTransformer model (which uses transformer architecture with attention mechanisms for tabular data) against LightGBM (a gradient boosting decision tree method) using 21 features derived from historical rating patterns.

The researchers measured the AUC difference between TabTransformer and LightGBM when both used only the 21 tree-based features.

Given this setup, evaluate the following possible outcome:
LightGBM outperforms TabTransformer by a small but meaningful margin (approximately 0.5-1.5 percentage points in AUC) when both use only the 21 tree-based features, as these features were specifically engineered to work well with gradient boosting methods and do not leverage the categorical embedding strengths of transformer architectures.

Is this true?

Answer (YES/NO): YES